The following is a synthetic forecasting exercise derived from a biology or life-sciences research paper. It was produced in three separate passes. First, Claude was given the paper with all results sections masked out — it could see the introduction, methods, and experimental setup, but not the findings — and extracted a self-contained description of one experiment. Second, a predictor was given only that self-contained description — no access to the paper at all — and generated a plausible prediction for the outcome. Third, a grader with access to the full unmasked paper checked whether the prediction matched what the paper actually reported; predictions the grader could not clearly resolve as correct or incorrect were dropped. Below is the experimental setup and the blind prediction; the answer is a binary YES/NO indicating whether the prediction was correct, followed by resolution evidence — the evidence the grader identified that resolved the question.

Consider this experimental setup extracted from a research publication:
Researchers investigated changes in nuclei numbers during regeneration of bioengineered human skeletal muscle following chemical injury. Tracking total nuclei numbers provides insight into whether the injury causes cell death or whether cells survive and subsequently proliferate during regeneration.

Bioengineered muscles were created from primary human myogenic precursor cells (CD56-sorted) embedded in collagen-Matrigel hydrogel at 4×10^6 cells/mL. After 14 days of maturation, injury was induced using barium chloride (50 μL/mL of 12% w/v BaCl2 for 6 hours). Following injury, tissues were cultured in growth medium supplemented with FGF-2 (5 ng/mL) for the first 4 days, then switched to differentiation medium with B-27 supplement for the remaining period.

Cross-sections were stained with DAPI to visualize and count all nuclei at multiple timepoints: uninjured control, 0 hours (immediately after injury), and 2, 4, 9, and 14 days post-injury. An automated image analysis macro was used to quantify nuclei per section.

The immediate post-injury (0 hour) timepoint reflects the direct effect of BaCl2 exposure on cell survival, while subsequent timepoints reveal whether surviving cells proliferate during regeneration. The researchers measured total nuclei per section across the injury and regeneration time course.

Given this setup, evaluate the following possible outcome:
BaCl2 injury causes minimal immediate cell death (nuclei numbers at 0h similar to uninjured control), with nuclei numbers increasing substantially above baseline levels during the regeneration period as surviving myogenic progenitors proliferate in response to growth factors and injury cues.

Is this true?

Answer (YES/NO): NO